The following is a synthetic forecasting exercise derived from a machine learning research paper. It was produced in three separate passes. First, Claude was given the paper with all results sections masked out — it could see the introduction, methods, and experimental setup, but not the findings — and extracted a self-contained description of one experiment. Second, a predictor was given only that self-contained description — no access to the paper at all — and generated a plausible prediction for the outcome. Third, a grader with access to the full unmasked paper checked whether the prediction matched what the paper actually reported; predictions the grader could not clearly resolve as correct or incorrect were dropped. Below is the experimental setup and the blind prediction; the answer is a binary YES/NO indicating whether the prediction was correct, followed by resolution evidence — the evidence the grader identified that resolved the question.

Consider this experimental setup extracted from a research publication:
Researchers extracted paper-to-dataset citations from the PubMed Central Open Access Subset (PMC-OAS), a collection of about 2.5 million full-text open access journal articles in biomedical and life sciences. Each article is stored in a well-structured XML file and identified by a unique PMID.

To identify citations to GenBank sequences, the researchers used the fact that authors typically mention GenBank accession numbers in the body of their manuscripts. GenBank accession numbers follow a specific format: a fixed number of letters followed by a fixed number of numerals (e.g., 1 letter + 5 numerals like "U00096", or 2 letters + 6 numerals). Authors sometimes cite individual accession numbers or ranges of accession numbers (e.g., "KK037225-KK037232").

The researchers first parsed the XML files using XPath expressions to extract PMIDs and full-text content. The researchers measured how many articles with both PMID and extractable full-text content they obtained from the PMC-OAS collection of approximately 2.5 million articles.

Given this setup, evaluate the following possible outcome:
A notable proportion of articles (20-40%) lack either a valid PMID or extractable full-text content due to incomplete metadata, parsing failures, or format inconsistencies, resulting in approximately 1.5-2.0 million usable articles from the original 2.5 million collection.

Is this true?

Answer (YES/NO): NO